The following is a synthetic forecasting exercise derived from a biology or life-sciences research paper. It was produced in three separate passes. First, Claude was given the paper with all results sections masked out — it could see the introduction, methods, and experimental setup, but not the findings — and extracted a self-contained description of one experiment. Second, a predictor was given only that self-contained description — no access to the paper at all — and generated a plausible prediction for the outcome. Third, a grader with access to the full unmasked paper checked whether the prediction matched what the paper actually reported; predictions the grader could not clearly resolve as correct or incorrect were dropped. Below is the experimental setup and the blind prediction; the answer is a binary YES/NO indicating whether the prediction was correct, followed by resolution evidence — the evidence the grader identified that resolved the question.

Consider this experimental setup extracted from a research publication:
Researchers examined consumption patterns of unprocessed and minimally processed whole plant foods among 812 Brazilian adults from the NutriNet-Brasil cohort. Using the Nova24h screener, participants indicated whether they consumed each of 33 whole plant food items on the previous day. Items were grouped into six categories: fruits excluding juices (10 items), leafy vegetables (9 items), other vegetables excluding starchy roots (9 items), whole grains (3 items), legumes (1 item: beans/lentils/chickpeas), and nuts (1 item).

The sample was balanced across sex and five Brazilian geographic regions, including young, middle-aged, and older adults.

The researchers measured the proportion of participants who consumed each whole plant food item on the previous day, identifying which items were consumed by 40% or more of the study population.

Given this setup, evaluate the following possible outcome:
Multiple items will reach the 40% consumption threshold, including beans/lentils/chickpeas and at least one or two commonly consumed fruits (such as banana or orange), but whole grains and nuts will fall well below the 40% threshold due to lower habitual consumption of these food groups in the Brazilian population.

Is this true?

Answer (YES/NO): YES